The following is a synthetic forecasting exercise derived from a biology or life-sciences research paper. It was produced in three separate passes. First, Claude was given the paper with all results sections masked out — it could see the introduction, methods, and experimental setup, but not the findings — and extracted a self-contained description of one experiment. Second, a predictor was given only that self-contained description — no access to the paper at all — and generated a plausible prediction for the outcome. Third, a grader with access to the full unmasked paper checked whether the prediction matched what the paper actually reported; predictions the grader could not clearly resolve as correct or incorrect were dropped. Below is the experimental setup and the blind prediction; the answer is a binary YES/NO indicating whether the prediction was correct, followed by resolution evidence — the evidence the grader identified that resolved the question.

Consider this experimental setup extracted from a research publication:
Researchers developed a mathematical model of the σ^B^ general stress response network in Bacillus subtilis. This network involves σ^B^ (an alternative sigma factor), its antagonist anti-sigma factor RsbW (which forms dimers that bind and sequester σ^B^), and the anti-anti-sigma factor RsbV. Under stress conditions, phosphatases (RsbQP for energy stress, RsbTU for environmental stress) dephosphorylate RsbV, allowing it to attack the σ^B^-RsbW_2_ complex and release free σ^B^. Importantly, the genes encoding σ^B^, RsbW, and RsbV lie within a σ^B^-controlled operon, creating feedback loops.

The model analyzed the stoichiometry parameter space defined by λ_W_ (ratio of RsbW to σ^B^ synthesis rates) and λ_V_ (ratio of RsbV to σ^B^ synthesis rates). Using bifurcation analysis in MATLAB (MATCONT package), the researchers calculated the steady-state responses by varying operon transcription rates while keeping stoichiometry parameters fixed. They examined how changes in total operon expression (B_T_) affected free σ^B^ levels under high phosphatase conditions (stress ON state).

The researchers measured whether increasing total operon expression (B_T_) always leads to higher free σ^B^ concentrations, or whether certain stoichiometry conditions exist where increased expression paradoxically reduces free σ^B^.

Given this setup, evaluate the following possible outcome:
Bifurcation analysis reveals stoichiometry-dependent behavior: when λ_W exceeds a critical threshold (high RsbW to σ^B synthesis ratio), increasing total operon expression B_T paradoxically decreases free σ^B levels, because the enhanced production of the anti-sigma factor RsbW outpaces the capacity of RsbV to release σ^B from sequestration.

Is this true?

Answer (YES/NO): YES